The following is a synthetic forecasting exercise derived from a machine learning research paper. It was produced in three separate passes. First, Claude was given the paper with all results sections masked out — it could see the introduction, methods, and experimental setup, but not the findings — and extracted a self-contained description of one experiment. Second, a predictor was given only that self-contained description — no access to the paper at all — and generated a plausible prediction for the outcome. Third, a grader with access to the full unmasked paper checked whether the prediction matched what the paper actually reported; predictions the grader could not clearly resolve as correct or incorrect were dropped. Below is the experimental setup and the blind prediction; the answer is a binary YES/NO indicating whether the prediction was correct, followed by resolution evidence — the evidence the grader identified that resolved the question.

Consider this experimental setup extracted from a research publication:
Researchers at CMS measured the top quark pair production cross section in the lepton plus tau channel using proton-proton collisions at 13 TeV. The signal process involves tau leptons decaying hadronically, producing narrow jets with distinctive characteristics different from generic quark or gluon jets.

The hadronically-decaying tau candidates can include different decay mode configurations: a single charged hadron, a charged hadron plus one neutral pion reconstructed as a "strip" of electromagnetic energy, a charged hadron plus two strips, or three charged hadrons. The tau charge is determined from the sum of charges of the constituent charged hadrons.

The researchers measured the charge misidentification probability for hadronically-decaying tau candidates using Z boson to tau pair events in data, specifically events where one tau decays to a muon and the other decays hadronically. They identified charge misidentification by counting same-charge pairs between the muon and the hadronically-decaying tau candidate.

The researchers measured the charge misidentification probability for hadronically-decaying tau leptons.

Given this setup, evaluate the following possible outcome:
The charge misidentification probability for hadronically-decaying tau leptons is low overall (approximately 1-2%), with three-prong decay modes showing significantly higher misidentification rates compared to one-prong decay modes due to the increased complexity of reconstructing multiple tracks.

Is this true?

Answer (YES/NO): NO